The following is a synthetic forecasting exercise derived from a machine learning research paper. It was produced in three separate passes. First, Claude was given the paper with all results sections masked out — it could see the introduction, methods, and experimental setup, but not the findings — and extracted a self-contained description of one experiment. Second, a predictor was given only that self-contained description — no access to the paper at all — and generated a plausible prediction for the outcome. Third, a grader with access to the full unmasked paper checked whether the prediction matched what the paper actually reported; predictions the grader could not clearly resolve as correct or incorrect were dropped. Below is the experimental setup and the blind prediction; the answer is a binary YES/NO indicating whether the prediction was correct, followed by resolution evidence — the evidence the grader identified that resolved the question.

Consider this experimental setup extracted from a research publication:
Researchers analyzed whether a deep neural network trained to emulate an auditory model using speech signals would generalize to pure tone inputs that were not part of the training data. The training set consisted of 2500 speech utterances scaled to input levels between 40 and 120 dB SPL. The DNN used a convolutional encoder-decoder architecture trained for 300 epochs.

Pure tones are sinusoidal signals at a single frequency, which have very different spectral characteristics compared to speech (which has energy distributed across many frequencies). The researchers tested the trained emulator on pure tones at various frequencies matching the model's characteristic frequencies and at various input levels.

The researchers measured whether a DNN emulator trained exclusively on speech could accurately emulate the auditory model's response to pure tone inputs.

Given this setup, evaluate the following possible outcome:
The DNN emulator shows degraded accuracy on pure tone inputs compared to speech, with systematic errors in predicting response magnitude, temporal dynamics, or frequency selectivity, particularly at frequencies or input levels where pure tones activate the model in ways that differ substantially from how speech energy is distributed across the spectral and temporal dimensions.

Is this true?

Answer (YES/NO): YES